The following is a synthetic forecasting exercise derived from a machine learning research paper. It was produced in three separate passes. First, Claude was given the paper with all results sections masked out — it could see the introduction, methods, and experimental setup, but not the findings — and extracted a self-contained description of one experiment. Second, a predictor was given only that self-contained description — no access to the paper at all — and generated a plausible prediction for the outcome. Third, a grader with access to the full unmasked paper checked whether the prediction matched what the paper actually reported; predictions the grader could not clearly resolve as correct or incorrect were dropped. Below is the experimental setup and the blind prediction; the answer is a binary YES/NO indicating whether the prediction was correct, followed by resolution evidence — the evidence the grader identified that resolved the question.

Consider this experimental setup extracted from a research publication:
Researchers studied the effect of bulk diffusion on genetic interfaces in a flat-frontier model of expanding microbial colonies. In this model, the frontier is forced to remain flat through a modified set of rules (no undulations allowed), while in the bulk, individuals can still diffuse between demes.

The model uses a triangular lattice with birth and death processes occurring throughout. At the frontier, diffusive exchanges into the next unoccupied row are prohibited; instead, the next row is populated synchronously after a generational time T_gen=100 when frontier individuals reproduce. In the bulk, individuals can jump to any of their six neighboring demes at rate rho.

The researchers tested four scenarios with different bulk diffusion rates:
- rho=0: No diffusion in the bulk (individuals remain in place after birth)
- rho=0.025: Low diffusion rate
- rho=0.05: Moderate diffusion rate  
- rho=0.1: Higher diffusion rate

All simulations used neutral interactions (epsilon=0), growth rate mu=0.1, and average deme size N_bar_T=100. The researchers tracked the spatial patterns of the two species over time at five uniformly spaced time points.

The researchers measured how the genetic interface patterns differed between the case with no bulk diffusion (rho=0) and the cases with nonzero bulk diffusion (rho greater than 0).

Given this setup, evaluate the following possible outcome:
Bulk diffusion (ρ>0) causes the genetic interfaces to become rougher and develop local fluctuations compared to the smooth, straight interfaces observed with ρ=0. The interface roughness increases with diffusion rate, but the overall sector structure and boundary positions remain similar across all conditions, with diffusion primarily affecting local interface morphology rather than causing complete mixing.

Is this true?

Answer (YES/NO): NO